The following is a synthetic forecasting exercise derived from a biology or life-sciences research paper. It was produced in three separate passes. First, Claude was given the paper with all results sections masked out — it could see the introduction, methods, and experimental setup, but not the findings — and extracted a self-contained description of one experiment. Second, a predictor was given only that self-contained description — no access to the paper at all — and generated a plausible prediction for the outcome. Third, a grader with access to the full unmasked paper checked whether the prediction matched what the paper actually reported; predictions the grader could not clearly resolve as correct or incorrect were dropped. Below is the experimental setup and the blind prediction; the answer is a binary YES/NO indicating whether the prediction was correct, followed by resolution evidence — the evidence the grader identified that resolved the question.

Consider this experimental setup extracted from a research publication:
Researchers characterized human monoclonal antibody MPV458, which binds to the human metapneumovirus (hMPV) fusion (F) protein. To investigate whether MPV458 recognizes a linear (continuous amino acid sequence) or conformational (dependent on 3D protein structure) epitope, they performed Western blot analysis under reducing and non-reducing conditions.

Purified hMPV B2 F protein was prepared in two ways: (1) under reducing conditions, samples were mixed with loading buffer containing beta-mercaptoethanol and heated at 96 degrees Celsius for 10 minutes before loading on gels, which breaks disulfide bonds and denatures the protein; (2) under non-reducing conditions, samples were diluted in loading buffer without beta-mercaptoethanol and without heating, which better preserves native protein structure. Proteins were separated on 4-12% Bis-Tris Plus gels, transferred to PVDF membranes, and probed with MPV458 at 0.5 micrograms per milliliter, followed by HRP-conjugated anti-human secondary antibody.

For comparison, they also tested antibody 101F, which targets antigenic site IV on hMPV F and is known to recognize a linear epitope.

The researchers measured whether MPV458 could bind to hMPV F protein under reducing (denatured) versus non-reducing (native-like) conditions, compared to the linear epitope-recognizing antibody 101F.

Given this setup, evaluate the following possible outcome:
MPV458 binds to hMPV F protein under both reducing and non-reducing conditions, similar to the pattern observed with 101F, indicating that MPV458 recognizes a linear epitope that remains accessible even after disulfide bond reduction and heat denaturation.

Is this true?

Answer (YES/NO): NO